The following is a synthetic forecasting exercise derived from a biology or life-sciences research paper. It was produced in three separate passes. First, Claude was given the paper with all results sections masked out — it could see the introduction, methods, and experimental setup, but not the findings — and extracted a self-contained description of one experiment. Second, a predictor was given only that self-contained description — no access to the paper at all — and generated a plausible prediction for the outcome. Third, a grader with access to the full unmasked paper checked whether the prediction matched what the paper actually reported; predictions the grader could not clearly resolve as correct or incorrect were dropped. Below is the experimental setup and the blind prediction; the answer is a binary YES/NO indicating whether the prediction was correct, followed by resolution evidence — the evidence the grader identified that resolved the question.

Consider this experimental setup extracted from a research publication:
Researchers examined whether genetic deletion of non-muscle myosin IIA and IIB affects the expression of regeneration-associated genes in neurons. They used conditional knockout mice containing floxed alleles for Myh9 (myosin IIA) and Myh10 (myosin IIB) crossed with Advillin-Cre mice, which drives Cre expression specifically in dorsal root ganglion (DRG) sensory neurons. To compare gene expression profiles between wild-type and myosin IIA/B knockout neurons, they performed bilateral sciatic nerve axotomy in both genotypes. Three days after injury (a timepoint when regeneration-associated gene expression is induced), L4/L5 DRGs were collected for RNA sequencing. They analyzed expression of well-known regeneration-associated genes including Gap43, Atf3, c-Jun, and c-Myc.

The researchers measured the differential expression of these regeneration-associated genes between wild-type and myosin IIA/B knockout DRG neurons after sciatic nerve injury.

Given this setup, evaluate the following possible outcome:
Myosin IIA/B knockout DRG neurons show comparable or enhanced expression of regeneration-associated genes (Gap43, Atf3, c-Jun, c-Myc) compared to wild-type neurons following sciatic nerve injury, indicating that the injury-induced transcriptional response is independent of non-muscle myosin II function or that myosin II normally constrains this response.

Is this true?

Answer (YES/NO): YES